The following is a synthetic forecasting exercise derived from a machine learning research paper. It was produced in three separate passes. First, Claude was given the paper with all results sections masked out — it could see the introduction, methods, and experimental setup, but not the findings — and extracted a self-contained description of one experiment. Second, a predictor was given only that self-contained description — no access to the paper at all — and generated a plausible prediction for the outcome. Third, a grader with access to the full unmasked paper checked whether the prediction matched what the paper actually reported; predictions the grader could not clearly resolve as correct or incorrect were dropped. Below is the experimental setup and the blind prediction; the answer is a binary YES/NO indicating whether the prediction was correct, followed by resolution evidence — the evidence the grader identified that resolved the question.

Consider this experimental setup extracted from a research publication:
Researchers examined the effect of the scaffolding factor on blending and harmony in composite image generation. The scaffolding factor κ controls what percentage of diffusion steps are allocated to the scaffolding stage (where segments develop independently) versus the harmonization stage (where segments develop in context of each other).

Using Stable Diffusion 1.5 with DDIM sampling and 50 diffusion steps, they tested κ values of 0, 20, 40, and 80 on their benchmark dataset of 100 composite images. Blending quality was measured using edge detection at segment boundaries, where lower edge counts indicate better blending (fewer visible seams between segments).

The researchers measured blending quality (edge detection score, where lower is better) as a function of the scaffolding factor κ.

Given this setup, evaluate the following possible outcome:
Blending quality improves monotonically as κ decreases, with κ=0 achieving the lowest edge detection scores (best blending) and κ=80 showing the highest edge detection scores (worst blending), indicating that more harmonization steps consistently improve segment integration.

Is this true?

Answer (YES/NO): NO